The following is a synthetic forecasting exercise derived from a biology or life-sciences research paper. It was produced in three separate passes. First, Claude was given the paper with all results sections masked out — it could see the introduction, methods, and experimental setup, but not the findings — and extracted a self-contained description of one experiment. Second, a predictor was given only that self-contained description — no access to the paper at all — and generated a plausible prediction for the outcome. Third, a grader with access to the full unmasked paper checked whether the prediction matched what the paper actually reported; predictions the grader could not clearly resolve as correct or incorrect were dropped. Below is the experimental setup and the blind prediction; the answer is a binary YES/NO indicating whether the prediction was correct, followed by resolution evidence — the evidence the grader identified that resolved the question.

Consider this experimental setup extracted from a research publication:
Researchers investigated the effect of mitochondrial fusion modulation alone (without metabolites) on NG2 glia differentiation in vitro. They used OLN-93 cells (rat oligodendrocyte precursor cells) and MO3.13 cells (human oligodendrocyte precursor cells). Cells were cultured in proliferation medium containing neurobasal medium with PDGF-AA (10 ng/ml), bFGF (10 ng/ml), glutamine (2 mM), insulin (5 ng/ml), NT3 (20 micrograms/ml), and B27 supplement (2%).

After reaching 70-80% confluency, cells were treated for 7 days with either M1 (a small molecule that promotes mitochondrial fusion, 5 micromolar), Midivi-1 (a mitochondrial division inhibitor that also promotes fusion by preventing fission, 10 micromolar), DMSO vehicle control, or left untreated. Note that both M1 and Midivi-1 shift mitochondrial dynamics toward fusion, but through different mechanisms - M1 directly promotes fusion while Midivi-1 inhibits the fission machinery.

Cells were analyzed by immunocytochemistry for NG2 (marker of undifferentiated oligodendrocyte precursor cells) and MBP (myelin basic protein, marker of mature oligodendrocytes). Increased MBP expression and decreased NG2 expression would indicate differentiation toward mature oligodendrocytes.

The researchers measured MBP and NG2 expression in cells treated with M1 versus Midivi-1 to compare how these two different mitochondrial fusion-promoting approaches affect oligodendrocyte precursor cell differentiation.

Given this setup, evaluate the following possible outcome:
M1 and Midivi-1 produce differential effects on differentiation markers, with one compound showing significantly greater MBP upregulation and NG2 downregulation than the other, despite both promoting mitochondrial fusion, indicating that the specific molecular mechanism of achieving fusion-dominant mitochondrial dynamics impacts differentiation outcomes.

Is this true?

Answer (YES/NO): NO